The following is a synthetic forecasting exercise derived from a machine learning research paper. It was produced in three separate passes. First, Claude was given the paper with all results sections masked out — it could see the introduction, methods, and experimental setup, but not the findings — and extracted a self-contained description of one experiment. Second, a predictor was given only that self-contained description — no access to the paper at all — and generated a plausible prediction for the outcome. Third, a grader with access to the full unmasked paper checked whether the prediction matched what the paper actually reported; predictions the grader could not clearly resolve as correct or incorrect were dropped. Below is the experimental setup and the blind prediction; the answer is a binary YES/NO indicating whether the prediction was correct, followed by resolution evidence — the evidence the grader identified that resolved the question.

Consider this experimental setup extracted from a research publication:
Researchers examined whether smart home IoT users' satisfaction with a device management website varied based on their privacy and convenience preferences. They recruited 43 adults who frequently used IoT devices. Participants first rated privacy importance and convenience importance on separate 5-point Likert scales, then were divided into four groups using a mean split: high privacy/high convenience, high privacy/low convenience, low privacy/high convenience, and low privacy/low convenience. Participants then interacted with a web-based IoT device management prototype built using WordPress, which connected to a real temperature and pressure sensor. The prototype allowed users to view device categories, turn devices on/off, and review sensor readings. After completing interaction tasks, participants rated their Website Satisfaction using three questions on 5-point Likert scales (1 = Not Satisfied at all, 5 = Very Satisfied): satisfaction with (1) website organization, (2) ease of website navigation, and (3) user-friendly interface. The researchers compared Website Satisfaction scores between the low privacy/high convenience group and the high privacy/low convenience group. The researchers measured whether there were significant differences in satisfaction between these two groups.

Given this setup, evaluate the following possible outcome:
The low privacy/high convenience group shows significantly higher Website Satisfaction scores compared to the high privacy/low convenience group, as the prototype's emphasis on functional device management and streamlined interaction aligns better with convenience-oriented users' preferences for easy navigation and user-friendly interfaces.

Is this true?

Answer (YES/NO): NO